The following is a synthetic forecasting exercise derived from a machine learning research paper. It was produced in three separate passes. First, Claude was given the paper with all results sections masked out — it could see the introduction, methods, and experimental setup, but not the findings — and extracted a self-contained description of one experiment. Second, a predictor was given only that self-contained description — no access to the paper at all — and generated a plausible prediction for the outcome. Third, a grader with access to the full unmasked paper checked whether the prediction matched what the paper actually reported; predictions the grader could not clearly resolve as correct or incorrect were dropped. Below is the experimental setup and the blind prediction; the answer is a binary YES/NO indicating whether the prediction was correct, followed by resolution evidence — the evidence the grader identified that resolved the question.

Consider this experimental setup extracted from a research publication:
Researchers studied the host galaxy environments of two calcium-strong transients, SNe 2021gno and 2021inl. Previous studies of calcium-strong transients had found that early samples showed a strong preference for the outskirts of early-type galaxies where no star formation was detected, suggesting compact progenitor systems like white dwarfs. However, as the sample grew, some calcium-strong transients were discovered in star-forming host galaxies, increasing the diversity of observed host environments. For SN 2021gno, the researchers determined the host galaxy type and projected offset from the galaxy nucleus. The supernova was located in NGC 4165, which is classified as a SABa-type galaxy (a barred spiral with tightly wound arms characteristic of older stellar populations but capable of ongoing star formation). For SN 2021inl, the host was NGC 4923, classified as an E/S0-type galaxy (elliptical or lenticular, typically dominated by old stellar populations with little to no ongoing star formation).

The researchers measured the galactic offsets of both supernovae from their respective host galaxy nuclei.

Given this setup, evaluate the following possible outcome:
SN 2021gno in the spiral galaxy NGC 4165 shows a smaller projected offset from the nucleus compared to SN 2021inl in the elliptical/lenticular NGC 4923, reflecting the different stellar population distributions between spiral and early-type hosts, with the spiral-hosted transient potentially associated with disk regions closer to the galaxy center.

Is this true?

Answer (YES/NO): NO